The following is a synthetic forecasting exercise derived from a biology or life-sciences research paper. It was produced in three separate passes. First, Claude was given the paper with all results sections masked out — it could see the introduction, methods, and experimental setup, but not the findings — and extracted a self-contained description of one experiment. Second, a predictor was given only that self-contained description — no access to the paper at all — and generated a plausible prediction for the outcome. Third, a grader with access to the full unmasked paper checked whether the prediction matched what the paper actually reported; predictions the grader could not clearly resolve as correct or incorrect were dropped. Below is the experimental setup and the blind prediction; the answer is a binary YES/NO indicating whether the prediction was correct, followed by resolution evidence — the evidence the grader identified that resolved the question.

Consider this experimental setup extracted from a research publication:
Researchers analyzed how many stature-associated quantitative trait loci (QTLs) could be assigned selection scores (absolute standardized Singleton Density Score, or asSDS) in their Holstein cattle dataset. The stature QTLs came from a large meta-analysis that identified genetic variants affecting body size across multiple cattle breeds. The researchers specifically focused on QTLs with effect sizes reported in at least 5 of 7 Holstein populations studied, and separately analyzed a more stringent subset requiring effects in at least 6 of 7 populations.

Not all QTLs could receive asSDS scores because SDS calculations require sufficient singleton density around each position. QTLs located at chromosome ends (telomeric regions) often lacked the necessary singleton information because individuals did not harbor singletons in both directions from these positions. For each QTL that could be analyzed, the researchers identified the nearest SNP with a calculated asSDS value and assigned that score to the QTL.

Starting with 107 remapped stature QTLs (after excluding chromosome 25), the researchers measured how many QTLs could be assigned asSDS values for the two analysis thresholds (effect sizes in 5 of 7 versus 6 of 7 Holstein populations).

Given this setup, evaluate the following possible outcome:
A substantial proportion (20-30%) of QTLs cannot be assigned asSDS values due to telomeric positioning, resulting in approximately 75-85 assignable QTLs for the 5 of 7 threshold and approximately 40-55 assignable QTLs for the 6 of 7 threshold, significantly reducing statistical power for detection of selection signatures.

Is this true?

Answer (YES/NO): NO